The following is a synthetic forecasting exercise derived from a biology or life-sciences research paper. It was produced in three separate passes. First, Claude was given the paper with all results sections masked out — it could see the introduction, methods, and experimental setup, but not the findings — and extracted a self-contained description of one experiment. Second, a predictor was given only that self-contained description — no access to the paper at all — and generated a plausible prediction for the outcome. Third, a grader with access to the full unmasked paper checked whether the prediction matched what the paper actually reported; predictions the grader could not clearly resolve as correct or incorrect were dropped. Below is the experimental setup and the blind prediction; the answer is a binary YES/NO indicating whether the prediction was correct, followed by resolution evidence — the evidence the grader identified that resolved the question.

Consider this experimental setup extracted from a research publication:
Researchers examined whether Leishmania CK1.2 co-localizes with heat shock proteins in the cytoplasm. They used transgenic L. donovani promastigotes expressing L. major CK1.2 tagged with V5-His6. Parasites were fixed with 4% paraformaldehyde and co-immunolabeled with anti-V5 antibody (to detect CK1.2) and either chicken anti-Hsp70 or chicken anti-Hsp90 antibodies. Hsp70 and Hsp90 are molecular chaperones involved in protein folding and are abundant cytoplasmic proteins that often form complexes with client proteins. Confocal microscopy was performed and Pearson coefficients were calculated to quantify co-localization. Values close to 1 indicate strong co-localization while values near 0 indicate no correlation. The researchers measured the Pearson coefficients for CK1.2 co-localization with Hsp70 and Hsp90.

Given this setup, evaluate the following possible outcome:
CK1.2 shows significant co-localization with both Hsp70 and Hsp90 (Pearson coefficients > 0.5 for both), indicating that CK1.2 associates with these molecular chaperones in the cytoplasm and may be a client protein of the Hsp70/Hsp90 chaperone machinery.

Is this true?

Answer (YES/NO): NO